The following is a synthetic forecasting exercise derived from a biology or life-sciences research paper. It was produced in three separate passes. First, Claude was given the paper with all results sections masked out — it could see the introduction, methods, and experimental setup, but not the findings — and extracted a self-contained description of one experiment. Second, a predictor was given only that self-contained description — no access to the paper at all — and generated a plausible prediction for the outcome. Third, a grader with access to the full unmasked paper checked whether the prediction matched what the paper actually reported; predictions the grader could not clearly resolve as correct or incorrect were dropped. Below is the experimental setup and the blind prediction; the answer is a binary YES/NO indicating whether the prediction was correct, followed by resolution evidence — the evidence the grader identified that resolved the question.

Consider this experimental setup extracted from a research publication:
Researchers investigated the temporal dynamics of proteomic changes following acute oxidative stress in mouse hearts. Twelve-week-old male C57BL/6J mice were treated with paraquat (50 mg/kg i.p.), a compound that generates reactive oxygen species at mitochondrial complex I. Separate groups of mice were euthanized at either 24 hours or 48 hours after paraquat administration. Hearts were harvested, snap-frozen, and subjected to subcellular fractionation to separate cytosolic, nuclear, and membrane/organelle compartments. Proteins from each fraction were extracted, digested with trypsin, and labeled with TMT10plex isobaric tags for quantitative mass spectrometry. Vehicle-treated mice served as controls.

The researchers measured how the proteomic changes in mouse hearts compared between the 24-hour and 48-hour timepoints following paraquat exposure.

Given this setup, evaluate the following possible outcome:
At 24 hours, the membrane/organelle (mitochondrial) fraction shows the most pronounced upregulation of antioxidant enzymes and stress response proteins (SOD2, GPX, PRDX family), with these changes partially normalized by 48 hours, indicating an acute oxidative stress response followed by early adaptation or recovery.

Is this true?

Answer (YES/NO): NO